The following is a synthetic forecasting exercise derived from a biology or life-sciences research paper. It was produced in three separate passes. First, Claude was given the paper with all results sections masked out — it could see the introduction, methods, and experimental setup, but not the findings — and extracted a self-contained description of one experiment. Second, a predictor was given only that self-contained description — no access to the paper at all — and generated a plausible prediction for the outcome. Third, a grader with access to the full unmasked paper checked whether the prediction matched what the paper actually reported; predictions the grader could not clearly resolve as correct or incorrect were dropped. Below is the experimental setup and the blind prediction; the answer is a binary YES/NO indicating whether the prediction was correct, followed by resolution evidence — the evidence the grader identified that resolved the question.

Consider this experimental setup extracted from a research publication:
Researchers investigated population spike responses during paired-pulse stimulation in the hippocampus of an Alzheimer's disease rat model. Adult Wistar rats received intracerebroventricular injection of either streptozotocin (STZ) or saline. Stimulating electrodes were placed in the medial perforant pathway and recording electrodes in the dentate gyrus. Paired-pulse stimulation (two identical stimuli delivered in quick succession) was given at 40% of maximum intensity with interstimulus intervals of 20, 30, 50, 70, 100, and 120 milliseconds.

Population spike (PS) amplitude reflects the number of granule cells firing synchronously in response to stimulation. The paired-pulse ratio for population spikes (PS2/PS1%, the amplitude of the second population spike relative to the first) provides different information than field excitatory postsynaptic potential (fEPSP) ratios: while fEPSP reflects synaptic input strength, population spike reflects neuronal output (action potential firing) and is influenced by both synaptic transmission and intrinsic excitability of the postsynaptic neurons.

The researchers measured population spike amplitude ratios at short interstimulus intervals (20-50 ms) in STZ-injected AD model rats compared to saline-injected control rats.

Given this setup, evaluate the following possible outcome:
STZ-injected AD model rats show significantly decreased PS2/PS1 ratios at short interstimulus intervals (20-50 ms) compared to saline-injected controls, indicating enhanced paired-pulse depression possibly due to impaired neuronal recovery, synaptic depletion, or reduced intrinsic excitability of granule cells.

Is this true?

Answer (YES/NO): YES